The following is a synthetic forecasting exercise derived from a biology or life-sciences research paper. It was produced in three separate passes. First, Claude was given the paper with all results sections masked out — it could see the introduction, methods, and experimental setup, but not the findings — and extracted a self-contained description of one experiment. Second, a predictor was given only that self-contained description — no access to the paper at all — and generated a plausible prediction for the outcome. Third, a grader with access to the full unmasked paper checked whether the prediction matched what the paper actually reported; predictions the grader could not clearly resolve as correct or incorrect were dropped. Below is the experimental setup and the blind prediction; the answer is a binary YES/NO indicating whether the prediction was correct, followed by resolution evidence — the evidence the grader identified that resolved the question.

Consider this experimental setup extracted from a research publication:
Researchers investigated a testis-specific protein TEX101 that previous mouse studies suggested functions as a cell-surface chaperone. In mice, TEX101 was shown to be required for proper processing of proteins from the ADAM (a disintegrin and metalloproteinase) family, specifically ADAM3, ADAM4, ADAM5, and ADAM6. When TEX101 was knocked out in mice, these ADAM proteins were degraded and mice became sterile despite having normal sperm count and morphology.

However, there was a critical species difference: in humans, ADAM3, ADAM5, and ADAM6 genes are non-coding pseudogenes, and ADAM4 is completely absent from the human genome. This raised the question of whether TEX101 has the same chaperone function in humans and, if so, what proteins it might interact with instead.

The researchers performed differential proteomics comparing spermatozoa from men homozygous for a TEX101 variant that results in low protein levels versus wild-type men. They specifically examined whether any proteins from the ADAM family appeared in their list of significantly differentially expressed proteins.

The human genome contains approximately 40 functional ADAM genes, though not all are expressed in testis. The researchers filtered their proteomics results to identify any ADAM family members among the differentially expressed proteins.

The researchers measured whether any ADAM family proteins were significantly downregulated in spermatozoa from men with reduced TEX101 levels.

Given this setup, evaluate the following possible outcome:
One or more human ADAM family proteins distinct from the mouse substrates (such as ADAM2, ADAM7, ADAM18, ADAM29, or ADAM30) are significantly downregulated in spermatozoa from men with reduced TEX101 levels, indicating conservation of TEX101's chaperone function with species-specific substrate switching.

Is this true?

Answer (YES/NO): YES